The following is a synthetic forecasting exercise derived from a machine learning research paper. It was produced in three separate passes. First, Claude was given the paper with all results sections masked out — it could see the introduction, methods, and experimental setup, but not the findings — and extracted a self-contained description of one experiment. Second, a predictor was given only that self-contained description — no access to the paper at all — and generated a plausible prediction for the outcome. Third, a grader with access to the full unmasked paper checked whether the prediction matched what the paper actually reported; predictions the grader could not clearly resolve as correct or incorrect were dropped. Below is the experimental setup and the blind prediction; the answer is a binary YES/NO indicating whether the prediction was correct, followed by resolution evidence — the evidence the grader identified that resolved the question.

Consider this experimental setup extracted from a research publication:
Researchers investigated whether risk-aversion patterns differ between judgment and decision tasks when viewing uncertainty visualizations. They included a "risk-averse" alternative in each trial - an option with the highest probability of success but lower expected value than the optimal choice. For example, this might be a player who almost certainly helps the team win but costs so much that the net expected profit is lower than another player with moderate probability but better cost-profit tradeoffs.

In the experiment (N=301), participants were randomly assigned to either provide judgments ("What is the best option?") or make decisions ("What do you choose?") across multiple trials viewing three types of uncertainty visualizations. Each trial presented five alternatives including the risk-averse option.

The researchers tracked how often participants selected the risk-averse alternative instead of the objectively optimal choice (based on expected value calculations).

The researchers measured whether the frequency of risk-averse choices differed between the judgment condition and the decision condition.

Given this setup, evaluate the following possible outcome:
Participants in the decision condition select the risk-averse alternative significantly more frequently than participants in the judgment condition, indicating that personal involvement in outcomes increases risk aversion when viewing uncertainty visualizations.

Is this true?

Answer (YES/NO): NO